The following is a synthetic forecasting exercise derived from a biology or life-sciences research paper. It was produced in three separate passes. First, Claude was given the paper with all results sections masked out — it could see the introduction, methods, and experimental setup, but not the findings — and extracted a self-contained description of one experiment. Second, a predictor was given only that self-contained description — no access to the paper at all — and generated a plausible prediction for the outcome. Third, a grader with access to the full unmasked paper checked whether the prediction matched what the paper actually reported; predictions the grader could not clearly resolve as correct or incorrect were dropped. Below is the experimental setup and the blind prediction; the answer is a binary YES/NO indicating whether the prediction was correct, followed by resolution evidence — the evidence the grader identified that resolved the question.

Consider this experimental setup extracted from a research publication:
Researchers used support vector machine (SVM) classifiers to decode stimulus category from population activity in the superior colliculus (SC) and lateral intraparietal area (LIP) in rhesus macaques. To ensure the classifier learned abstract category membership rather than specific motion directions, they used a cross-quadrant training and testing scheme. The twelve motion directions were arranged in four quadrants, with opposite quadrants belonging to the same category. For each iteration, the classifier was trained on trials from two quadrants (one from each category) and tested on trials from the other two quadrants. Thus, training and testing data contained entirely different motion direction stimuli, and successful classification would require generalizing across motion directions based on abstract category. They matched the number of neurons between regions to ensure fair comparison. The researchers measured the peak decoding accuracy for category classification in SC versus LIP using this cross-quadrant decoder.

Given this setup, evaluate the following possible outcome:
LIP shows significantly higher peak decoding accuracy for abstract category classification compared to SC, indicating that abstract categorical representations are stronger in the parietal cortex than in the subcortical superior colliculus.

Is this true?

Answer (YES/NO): NO